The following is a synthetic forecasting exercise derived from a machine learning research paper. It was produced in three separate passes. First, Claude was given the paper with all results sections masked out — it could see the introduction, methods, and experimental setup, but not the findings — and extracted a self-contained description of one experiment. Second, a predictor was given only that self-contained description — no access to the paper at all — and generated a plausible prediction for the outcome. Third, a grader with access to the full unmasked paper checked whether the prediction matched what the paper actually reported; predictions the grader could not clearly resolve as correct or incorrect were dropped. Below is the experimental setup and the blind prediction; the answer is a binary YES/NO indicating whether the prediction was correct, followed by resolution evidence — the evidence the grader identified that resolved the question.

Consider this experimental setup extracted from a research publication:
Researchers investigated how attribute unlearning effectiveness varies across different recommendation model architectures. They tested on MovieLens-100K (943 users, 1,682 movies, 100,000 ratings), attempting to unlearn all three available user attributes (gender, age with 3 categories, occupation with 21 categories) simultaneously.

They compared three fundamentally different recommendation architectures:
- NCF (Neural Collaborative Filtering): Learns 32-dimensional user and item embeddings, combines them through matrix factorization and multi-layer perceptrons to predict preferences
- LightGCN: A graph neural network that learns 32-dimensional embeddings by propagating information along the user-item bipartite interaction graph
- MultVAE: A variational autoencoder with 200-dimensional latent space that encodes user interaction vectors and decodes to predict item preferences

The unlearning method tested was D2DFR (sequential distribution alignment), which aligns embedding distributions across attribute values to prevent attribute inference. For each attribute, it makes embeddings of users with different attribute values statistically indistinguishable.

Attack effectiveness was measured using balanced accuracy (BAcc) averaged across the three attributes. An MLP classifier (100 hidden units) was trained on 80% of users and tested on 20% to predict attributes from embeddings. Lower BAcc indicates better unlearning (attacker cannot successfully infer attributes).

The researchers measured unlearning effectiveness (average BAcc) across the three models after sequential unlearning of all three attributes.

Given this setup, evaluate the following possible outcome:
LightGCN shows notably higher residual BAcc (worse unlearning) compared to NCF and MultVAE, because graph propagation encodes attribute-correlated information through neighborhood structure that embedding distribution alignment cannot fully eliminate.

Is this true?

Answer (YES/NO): NO